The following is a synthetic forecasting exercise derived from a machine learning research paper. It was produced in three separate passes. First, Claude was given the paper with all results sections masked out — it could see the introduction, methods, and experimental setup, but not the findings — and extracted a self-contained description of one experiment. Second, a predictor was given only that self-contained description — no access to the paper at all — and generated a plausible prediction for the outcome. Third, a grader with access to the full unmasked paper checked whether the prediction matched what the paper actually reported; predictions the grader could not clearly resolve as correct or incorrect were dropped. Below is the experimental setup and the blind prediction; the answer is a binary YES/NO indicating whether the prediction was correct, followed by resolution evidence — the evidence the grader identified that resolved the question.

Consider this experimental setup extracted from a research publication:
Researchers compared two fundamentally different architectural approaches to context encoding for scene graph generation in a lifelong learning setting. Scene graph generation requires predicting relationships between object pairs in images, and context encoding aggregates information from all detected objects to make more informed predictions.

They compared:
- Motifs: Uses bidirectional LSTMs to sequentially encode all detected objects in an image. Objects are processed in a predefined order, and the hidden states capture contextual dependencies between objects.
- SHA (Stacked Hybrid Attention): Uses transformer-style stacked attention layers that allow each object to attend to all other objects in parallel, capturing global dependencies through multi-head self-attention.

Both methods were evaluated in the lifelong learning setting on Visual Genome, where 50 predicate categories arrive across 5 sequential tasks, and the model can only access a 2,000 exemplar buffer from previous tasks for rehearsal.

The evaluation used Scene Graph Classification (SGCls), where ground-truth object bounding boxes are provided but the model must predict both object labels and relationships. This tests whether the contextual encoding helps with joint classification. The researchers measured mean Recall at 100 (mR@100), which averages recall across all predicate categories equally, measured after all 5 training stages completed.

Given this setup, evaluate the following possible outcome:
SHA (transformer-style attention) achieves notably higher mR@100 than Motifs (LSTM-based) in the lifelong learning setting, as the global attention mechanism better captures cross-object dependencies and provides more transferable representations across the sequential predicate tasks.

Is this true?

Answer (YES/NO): YES